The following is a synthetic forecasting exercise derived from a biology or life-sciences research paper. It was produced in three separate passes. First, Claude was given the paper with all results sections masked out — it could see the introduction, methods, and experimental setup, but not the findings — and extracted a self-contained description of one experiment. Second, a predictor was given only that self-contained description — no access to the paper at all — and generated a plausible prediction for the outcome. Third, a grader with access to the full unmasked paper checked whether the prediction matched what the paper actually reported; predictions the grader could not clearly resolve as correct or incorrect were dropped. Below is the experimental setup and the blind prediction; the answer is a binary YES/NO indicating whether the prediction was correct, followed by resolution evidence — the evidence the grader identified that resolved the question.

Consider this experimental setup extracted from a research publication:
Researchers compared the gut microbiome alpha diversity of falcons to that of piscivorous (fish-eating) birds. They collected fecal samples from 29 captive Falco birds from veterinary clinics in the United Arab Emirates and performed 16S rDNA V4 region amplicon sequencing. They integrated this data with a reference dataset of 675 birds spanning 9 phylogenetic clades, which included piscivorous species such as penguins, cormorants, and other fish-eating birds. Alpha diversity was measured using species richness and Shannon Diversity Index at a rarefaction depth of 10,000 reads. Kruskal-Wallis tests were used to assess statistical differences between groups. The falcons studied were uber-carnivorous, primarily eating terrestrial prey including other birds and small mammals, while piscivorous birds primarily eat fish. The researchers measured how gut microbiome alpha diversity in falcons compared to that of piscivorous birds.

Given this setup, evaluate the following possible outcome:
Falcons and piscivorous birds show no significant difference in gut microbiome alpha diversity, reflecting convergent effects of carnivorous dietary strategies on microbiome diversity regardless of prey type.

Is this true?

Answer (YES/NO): NO